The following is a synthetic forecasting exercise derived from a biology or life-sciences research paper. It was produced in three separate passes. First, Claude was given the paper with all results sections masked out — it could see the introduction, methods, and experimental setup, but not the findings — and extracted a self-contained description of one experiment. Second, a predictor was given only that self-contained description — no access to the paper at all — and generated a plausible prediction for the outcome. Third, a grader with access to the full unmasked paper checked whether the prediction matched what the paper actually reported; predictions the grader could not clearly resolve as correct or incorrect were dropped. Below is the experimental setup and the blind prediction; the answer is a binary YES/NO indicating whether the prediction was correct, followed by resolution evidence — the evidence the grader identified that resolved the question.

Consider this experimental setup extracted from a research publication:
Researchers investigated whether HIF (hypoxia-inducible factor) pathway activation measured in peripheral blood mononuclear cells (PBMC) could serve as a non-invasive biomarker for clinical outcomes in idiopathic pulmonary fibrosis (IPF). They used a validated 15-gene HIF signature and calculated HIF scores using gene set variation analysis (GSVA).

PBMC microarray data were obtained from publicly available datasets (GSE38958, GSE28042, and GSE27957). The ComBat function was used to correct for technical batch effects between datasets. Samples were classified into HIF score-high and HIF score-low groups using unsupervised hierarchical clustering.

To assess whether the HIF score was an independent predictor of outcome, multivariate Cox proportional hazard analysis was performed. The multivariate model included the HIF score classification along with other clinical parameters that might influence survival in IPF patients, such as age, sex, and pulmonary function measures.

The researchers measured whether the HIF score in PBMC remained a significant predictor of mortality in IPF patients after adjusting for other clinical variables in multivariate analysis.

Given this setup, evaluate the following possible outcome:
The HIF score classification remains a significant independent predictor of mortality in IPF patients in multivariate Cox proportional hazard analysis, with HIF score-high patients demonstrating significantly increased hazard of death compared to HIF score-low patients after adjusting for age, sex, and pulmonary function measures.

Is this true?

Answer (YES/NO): NO